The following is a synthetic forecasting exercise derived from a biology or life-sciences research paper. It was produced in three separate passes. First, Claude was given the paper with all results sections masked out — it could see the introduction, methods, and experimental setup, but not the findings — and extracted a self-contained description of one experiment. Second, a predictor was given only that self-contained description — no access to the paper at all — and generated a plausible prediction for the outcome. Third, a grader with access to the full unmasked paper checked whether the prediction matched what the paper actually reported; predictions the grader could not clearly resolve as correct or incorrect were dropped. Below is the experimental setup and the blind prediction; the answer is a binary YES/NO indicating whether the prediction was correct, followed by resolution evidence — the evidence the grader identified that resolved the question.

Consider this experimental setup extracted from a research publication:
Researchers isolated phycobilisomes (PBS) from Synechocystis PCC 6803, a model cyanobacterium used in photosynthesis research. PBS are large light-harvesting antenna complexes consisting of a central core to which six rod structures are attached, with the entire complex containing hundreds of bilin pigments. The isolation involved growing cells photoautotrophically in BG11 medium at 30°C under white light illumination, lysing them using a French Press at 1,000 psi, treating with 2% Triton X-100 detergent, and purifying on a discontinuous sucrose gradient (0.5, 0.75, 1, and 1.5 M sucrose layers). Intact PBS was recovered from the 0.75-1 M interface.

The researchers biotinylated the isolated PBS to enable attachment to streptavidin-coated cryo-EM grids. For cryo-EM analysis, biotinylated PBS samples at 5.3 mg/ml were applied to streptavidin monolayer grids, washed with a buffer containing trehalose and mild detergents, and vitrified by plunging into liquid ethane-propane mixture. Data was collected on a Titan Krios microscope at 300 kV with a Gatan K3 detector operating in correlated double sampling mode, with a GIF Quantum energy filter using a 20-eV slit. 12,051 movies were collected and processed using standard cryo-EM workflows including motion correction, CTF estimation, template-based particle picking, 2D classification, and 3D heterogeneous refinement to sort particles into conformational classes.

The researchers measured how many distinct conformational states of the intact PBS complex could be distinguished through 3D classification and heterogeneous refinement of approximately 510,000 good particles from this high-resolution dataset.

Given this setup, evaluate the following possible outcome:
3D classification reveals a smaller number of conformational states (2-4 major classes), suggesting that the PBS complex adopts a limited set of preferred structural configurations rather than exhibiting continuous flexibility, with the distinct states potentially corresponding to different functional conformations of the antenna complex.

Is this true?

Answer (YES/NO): YES